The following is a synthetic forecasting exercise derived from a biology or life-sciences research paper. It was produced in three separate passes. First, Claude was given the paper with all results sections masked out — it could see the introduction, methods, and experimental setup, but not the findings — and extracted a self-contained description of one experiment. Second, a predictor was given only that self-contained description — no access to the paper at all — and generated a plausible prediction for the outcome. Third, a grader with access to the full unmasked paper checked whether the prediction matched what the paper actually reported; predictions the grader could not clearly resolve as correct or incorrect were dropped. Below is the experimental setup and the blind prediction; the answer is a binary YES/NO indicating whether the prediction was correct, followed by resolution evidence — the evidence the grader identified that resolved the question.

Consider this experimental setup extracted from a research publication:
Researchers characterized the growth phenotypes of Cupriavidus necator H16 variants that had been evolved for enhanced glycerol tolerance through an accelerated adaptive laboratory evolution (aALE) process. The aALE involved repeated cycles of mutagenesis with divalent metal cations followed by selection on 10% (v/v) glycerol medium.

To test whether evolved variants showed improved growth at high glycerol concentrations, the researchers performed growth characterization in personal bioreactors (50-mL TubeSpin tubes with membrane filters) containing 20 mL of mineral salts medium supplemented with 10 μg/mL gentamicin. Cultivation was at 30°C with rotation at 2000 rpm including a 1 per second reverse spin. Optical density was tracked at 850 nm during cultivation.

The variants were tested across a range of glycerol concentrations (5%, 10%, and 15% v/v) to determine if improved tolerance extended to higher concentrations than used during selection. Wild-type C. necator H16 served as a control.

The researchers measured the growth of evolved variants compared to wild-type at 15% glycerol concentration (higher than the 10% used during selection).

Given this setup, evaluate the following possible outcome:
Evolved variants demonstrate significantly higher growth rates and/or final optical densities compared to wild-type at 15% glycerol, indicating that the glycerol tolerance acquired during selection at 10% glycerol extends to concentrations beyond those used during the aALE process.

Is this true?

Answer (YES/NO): YES